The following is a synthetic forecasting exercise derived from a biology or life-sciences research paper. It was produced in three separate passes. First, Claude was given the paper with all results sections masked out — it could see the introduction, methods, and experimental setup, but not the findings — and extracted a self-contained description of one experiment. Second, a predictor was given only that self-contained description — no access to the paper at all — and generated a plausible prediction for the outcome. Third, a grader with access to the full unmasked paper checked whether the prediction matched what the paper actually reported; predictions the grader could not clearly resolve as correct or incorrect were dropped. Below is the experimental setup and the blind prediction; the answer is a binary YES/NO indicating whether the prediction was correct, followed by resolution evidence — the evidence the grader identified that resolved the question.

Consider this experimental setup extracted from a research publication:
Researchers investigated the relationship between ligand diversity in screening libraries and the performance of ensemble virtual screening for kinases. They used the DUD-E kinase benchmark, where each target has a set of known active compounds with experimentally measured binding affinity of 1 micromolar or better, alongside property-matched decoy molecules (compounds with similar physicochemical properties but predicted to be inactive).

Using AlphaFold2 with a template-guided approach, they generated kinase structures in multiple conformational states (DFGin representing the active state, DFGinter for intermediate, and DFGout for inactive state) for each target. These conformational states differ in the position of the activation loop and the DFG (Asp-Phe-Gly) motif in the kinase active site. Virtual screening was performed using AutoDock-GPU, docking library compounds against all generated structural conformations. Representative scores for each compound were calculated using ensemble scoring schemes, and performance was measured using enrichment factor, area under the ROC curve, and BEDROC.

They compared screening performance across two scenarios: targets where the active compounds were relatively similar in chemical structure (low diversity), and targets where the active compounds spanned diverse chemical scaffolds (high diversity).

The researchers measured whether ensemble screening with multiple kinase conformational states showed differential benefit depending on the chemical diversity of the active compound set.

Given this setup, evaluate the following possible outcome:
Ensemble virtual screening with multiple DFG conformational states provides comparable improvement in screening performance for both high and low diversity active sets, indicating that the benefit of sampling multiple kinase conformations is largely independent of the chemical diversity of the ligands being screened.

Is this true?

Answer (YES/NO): NO